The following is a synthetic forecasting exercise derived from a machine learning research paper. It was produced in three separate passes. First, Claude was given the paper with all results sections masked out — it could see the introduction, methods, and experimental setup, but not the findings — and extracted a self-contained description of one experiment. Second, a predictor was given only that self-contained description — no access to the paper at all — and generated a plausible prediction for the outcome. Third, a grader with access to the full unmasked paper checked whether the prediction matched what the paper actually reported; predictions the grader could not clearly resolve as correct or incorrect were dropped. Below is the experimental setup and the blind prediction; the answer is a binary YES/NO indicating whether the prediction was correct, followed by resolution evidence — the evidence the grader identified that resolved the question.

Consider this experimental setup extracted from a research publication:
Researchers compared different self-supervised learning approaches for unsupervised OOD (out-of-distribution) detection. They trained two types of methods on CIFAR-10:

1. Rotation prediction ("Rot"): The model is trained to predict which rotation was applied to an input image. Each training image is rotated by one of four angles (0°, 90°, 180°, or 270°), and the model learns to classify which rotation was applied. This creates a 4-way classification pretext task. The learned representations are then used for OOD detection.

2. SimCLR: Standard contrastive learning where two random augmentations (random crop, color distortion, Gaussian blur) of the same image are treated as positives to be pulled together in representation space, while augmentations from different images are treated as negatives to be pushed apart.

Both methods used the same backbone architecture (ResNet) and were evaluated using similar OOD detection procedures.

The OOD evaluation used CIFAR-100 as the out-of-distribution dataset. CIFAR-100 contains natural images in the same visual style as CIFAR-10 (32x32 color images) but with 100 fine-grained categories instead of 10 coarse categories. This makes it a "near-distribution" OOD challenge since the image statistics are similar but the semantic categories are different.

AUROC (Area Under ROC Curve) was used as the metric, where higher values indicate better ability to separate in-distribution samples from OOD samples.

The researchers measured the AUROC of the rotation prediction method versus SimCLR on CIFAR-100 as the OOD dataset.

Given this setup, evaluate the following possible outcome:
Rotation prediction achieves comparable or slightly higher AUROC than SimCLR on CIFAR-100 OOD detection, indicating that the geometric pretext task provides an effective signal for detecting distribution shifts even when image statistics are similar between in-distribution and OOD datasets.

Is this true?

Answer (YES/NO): NO